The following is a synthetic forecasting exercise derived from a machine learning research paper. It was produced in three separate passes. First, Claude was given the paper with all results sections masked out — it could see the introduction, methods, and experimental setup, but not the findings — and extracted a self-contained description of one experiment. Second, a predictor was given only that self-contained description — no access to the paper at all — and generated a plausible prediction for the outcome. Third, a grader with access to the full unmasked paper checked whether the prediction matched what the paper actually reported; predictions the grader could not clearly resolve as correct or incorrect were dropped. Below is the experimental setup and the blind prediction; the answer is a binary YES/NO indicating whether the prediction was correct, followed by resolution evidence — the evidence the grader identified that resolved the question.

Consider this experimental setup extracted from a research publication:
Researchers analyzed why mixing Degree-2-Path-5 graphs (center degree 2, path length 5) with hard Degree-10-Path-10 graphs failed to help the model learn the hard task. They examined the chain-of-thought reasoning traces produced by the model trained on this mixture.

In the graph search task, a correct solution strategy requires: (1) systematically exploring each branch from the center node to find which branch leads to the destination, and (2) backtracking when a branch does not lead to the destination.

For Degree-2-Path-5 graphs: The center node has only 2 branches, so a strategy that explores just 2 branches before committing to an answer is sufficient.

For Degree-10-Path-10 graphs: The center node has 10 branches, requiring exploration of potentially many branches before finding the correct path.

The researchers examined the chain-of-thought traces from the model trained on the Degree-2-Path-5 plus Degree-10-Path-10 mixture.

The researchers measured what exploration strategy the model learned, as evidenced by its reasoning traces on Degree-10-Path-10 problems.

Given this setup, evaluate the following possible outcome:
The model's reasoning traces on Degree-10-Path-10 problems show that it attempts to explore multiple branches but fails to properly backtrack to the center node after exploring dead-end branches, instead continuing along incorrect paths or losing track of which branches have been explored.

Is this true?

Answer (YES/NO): NO